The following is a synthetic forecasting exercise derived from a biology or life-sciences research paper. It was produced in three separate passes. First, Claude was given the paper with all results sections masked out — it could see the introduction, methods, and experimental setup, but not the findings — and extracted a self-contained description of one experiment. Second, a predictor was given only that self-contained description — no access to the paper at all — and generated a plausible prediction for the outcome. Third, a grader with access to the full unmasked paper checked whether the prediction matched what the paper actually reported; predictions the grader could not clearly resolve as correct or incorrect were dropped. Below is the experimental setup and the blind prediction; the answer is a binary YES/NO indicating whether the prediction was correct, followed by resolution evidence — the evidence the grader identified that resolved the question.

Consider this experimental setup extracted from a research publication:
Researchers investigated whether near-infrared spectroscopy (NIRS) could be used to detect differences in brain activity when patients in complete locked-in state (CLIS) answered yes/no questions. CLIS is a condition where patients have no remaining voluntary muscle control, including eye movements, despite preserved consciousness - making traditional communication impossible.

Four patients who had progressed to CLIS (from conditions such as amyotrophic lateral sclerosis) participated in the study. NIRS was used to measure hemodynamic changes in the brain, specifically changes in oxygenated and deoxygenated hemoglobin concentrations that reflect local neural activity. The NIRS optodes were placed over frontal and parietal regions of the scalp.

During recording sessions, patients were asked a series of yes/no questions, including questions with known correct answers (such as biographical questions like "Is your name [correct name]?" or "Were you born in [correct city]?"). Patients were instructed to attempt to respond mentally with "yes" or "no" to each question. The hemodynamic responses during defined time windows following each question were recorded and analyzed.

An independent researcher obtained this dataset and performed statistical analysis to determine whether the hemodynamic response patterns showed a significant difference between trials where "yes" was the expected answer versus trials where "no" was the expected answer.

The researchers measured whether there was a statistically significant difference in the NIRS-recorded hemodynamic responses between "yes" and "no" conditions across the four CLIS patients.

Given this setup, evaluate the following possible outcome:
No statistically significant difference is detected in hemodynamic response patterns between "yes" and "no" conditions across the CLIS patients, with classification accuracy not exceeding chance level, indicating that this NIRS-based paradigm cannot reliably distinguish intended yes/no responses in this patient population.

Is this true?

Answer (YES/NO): YES